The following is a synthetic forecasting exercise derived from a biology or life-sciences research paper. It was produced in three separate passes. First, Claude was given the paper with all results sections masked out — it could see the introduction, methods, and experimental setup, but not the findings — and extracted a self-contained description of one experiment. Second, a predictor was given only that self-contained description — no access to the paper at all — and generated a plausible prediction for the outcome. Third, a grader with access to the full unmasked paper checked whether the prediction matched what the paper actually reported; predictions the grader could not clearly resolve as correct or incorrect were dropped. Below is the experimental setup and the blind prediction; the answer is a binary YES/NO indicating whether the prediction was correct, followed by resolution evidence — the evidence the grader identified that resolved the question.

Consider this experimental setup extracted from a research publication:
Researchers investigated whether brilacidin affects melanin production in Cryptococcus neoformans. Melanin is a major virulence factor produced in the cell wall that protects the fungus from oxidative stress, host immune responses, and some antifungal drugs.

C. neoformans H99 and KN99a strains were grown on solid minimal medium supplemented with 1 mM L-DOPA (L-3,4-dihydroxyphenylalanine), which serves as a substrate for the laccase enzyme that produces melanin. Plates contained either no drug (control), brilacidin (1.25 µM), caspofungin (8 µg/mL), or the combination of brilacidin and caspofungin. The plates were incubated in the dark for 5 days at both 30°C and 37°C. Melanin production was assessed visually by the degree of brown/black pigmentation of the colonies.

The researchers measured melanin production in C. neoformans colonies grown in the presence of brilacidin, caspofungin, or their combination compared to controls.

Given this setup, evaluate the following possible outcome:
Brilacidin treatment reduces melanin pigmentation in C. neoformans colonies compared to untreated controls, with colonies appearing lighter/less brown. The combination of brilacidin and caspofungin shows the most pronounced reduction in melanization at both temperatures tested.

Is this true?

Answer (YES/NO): NO